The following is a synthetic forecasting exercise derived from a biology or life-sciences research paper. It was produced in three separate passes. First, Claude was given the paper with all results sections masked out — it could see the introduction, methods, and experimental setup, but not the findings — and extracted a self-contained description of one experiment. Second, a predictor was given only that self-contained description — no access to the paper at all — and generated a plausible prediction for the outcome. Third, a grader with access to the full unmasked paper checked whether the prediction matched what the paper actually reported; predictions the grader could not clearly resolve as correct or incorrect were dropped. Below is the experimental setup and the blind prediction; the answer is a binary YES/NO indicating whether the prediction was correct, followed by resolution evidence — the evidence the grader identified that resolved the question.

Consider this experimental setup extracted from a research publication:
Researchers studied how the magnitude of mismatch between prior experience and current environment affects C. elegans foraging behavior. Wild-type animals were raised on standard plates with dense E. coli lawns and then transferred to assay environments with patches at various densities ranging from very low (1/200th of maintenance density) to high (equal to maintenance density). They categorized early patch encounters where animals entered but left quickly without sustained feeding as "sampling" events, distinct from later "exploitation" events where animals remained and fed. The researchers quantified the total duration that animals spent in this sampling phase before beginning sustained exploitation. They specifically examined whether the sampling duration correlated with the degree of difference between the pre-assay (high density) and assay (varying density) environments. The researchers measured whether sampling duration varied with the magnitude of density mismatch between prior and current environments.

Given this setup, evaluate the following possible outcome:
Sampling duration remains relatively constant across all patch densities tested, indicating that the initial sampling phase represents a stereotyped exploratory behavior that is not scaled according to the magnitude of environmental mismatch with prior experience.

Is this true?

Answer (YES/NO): NO